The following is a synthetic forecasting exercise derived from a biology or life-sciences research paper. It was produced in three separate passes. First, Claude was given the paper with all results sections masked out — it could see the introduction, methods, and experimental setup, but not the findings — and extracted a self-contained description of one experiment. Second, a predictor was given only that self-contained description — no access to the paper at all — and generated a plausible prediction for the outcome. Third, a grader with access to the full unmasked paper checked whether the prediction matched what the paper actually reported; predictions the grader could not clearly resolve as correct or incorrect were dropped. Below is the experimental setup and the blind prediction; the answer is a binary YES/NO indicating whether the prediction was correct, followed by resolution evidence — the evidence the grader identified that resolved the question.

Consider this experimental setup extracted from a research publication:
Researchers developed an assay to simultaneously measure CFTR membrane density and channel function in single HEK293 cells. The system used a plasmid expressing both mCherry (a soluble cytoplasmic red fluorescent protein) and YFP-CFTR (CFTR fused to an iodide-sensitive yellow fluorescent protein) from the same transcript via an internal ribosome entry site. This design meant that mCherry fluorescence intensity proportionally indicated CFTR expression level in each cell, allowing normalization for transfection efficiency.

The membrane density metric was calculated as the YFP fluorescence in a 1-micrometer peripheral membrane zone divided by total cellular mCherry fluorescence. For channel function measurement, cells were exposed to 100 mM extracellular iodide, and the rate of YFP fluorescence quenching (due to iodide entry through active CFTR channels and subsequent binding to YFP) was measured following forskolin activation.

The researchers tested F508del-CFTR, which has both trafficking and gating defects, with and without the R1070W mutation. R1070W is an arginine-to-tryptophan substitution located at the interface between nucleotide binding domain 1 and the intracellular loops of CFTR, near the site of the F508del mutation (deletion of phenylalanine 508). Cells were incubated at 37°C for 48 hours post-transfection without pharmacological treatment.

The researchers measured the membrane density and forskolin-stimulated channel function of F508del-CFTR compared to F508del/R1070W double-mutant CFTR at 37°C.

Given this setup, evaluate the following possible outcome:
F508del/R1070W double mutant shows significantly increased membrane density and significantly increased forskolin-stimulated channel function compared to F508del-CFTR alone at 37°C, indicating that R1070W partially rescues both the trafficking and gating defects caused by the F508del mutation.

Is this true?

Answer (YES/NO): YES